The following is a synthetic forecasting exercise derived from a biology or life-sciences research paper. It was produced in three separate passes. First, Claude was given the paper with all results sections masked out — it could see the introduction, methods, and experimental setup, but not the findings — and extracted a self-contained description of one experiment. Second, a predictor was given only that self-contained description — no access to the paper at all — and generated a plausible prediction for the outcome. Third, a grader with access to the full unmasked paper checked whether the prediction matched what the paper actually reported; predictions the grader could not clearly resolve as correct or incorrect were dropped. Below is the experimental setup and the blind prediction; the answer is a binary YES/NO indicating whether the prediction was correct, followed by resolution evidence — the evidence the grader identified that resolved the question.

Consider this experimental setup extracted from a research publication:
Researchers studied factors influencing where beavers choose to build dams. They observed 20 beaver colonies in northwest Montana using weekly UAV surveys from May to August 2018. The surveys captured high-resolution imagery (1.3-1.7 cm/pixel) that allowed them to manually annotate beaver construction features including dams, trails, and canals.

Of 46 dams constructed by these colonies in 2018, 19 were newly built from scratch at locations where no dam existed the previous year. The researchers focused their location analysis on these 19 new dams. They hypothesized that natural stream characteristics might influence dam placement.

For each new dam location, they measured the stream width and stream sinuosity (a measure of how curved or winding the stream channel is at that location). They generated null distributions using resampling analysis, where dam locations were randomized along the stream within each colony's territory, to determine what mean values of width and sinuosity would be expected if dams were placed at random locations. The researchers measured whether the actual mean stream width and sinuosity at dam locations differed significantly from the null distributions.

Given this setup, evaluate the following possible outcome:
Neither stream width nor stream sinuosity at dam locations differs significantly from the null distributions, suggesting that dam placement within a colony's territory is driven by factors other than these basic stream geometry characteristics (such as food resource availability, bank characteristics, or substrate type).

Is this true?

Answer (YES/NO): YES